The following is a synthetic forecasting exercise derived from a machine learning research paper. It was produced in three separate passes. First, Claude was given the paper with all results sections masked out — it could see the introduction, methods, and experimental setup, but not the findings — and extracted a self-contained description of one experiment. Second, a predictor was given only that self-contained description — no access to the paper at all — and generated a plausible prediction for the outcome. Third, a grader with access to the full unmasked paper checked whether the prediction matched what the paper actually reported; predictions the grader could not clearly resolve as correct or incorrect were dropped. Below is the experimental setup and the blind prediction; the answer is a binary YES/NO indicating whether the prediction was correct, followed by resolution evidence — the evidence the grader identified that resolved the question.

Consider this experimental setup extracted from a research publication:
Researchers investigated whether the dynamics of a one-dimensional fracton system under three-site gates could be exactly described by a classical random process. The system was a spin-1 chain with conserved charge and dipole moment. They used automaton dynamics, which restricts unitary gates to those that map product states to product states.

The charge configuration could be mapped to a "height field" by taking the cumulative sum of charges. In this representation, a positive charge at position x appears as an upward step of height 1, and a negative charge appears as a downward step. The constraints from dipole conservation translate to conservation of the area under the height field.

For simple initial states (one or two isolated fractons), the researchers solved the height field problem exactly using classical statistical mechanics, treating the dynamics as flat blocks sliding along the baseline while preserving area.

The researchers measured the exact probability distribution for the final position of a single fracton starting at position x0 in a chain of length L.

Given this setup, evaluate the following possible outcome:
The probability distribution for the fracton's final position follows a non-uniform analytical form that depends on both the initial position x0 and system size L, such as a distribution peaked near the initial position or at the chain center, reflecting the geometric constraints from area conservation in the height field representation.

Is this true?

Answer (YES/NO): NO